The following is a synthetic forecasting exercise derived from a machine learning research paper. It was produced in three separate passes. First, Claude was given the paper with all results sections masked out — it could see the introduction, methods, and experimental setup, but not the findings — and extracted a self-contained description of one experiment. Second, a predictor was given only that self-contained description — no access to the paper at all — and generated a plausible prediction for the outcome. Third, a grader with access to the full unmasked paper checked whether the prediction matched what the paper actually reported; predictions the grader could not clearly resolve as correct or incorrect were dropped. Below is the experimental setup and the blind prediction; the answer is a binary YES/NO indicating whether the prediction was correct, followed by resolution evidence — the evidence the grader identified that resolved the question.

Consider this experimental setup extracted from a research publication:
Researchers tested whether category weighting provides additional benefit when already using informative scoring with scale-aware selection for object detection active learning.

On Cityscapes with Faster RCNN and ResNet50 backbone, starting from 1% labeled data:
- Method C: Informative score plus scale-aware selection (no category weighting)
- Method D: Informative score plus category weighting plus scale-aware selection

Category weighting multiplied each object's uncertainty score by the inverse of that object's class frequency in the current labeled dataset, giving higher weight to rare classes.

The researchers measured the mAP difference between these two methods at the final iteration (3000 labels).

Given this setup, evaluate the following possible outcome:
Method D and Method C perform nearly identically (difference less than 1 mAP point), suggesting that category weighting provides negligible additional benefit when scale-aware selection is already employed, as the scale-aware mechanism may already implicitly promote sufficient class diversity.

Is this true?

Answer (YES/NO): NO